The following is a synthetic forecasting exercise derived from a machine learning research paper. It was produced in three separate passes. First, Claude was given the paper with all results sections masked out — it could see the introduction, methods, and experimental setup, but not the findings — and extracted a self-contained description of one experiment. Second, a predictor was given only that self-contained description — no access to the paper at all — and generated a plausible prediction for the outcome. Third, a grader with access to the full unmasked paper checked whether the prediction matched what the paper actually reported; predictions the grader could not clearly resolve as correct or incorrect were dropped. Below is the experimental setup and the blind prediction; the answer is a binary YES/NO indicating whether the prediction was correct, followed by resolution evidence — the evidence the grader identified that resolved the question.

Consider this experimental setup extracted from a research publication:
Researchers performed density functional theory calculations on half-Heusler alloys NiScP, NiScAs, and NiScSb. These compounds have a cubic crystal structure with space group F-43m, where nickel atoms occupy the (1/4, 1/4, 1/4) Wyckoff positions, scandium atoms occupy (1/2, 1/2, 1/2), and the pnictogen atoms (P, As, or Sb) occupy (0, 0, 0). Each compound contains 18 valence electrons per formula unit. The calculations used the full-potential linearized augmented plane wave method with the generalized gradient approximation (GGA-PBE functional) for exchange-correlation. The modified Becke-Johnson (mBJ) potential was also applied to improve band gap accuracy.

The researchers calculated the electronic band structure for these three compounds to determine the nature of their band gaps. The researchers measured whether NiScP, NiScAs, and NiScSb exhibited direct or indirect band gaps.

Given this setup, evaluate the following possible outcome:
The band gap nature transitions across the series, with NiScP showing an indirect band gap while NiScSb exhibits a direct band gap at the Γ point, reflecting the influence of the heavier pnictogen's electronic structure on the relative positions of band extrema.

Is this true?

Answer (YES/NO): NO